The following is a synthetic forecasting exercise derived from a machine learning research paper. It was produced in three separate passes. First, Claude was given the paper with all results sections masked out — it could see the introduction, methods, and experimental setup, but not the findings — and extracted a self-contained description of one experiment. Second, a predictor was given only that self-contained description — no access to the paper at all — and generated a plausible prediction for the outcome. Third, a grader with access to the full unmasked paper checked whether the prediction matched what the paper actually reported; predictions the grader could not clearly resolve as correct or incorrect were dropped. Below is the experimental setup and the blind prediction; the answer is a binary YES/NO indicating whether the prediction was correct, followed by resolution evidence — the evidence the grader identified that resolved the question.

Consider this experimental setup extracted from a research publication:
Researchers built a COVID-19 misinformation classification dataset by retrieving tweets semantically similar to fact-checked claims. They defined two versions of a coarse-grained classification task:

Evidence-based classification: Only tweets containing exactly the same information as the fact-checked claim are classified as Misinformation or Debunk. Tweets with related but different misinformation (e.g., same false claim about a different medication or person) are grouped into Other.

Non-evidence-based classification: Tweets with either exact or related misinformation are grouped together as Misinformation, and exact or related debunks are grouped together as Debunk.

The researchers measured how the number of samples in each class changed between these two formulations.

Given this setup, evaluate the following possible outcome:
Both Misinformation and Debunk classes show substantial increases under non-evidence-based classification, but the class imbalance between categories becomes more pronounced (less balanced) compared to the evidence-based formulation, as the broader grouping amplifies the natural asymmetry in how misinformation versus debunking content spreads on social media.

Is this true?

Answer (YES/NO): NO